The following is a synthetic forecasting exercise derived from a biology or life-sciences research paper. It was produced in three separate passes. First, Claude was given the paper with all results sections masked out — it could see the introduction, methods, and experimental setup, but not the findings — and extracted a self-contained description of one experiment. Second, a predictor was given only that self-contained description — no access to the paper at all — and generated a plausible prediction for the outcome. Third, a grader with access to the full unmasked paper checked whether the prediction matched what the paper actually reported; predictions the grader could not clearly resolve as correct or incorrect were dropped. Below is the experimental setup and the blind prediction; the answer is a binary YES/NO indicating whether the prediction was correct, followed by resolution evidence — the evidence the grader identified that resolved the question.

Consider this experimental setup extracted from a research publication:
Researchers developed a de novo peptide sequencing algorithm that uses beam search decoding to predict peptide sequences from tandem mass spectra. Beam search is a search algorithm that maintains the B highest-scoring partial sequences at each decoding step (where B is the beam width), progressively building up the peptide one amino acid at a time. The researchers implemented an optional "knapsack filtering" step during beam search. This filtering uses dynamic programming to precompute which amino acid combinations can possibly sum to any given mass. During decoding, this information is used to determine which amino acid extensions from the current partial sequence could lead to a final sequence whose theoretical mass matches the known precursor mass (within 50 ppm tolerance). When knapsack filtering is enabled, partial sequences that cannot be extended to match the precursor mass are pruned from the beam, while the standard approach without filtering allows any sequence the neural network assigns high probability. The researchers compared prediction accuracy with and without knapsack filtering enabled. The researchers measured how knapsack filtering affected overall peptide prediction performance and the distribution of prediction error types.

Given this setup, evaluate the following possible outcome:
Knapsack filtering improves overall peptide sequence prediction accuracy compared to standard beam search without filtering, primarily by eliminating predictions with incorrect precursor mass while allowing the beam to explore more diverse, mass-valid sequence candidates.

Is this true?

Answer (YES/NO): NO